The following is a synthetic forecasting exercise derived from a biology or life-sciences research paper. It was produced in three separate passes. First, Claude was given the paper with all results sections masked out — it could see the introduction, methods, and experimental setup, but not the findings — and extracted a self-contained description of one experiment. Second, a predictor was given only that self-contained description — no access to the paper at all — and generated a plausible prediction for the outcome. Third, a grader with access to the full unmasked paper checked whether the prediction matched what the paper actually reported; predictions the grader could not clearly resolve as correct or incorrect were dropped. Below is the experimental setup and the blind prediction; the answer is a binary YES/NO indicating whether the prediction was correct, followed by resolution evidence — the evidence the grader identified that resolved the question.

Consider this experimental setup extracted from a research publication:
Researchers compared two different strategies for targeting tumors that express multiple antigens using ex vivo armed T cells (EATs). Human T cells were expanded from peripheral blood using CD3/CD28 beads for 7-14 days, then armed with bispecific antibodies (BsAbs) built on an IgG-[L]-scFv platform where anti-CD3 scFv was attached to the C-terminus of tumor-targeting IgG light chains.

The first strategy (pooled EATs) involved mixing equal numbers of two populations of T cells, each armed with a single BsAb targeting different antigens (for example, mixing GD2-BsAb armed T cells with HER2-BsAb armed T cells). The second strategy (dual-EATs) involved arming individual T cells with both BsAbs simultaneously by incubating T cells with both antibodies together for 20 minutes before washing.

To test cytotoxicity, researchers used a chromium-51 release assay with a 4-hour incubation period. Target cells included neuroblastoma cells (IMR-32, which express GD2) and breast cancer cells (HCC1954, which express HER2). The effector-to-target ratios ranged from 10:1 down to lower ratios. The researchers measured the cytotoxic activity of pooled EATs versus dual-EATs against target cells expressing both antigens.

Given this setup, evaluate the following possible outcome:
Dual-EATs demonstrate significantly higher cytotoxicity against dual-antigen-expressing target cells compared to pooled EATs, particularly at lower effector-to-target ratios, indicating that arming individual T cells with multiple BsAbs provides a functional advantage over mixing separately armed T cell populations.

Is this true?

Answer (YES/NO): NO